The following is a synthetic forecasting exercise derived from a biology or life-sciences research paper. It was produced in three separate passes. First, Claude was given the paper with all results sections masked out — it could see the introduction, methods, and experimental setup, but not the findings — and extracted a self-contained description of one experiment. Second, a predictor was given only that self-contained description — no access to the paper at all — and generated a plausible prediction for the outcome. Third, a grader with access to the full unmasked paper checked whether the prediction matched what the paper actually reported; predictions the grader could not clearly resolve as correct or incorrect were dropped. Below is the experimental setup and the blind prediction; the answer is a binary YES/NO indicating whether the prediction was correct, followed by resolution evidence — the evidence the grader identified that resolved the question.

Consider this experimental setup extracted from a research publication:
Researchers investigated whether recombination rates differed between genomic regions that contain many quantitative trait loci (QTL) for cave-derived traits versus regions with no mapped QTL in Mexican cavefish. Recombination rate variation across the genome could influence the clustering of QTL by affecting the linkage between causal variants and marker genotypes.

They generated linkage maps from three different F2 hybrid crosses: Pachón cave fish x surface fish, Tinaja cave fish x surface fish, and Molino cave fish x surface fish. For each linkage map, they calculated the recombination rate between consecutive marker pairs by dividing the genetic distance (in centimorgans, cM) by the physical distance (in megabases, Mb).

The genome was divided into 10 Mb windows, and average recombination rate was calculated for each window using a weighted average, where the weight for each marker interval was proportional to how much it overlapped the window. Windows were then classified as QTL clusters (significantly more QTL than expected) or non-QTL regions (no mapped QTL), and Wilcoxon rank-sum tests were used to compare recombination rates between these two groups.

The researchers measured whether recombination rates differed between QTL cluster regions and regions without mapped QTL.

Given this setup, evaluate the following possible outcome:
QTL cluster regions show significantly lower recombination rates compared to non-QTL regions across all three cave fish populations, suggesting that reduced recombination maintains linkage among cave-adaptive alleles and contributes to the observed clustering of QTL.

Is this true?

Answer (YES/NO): NO